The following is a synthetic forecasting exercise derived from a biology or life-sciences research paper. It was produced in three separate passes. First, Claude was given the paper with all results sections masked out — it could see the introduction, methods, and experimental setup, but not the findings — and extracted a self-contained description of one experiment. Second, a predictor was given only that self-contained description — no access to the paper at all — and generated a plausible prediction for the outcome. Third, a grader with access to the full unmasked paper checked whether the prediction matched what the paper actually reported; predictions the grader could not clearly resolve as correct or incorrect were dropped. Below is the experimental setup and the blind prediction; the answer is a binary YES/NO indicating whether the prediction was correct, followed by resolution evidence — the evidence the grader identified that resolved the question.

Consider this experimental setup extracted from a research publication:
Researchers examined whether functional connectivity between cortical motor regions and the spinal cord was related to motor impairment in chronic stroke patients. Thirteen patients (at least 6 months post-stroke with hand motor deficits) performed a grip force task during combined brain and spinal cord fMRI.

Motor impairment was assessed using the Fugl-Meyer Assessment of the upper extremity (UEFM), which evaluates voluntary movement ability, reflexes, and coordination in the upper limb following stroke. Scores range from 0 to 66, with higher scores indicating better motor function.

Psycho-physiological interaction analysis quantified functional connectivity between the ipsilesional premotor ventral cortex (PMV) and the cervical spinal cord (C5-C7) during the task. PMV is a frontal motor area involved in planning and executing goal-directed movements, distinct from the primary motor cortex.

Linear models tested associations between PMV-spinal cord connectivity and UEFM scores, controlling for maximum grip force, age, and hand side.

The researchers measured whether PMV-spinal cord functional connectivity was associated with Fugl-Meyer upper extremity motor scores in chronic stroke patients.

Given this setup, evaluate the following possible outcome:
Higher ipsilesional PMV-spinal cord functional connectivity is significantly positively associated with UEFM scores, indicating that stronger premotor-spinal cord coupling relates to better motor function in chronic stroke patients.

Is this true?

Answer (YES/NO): NO